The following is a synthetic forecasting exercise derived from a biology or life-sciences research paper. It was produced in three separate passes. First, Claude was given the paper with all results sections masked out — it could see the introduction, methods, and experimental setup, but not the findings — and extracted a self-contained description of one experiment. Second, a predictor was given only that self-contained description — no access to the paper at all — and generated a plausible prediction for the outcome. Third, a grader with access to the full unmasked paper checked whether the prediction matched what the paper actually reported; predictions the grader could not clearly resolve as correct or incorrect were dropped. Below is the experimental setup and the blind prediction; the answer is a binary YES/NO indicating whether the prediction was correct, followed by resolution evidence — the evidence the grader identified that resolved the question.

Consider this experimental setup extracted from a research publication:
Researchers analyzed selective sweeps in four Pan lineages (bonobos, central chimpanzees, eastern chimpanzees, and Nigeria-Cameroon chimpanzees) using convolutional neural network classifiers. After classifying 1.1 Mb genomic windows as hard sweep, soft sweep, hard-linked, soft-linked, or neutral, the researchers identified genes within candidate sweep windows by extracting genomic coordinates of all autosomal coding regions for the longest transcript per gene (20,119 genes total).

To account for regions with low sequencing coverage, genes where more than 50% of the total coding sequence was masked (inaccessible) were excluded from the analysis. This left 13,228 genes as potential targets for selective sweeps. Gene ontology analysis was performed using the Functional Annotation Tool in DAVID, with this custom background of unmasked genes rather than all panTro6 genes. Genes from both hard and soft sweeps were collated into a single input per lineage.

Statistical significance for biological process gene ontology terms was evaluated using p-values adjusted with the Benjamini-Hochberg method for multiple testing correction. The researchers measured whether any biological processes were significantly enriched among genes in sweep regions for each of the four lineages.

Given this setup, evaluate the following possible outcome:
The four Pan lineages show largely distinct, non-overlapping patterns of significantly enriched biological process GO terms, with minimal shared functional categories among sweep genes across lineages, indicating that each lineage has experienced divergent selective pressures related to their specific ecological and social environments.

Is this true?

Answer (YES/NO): NO